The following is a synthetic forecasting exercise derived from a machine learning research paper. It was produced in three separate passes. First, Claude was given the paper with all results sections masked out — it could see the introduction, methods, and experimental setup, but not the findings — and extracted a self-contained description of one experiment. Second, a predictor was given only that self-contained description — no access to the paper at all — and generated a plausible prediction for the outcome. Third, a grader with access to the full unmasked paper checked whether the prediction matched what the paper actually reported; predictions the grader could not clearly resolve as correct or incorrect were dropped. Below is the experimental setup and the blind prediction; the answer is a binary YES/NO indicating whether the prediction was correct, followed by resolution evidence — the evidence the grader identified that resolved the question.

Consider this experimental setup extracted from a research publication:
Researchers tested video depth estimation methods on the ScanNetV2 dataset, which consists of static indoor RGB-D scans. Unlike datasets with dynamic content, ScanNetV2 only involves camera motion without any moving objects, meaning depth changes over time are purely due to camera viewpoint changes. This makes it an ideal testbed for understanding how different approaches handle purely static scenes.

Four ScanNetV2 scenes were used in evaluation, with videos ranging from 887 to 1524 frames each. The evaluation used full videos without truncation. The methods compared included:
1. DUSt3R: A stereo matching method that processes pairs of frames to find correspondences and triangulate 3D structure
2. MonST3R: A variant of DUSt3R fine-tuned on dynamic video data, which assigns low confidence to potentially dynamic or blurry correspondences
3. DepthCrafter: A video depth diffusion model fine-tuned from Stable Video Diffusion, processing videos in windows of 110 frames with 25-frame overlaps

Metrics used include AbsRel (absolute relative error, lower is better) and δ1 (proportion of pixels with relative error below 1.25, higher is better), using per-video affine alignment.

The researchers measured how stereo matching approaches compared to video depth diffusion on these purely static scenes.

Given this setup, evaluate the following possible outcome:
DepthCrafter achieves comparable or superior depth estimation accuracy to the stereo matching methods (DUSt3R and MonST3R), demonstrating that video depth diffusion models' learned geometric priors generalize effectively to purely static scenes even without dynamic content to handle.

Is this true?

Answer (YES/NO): NO